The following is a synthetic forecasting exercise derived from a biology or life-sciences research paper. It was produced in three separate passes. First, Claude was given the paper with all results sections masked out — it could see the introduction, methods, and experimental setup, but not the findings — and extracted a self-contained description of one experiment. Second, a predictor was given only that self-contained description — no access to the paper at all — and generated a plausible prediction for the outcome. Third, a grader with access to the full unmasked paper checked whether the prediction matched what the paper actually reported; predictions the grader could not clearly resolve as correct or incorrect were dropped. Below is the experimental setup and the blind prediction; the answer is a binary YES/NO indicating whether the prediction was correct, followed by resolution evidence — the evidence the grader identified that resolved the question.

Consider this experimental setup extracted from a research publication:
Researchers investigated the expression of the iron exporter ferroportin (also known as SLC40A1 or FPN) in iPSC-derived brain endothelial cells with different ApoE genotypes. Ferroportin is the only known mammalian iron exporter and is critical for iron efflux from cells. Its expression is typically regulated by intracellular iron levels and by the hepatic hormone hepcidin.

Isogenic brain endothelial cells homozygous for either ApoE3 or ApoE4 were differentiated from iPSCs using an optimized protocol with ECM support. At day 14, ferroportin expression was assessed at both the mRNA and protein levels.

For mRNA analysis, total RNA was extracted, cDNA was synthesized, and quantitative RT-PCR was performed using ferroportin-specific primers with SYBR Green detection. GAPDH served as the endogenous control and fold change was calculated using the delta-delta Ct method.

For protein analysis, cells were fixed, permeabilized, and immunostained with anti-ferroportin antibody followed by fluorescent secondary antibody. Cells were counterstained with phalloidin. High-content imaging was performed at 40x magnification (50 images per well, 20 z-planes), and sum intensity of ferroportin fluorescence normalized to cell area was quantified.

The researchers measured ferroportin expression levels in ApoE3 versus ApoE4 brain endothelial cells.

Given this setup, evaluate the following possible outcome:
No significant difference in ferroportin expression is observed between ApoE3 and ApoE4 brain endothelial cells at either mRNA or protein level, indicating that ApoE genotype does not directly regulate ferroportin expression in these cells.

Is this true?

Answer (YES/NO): NO